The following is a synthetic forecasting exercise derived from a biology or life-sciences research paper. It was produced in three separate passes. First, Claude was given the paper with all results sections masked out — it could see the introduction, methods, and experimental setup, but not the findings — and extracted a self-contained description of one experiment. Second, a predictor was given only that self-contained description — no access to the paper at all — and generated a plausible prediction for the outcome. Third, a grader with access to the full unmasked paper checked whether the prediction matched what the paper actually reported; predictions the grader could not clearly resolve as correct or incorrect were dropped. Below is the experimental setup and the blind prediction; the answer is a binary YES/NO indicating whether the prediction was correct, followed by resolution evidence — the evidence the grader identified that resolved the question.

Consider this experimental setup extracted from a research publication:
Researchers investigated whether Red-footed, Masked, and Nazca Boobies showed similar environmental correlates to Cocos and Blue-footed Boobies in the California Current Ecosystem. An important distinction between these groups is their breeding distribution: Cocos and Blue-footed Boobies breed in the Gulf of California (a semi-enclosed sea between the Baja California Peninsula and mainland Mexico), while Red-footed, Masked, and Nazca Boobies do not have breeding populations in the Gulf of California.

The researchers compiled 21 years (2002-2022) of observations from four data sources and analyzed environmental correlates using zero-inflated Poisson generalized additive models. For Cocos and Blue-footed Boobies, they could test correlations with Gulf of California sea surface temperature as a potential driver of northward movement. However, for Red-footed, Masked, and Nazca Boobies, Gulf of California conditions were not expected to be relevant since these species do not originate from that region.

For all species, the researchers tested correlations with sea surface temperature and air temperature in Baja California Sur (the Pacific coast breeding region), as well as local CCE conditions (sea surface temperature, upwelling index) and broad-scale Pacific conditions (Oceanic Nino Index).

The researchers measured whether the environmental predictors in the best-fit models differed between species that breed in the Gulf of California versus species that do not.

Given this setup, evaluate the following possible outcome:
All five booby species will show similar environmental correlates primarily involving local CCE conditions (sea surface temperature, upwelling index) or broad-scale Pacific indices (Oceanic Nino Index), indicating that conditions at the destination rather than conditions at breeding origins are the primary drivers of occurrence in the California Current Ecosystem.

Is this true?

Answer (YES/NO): NO